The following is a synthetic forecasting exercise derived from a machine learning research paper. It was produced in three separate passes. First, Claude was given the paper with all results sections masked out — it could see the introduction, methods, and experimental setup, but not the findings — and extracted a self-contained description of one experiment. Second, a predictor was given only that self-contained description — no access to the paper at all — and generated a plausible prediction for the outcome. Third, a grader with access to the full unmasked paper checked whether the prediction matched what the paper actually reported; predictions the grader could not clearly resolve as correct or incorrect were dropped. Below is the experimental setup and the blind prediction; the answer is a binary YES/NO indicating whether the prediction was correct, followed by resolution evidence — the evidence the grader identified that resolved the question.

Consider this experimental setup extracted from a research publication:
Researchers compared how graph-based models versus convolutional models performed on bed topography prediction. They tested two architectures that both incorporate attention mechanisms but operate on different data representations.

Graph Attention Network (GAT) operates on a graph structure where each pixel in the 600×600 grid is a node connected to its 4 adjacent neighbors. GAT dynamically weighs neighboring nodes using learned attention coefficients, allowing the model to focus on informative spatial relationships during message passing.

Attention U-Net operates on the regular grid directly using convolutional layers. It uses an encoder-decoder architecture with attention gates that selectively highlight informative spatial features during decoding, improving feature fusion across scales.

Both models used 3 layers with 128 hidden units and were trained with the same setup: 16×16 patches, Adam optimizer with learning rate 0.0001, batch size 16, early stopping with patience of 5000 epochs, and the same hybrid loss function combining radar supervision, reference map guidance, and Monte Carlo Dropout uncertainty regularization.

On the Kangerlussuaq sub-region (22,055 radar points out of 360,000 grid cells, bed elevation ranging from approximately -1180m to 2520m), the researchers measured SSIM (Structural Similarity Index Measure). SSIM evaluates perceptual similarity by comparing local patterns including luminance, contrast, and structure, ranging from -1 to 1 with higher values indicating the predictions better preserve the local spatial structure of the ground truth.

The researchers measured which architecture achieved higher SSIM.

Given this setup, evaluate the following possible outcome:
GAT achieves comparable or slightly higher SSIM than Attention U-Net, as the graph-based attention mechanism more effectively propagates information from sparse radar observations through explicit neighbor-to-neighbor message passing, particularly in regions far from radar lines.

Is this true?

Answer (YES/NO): YES